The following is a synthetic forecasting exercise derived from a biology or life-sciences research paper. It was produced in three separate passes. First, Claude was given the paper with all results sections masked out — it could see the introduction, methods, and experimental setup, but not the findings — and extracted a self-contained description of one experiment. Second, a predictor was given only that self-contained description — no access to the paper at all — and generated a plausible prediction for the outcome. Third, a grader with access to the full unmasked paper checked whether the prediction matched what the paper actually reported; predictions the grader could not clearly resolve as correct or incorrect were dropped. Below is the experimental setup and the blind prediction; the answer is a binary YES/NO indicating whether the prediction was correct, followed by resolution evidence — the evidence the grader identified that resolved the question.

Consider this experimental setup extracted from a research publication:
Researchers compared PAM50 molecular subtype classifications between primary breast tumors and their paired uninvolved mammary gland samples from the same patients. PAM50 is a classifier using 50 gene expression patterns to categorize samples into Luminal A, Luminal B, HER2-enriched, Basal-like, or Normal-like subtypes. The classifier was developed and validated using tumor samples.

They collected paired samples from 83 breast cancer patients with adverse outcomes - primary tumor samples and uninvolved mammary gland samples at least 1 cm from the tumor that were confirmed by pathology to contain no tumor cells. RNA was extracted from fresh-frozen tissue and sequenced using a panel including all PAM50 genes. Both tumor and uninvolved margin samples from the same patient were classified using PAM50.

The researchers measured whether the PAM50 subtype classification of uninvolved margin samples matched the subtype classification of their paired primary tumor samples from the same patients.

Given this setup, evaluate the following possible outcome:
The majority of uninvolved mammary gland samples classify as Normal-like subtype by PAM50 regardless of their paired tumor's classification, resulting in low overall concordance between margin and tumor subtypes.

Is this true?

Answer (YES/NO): YES